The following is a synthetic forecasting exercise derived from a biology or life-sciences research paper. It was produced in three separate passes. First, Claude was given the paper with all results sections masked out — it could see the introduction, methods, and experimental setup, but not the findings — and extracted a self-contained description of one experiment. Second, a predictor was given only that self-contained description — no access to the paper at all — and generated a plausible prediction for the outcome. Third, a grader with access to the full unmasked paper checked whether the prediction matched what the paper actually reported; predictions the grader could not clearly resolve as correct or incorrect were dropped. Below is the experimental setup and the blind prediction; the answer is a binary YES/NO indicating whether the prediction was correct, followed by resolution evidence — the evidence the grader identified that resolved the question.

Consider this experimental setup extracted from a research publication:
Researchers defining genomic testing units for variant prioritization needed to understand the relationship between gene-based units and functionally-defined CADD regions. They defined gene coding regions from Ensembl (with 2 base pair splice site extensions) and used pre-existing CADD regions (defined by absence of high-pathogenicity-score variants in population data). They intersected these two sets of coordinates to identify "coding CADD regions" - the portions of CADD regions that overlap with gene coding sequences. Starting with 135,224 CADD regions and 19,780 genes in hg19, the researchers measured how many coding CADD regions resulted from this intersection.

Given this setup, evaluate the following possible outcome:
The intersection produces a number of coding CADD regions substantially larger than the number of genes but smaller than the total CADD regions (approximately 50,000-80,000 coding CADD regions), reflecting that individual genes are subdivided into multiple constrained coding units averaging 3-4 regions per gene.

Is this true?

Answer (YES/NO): NO